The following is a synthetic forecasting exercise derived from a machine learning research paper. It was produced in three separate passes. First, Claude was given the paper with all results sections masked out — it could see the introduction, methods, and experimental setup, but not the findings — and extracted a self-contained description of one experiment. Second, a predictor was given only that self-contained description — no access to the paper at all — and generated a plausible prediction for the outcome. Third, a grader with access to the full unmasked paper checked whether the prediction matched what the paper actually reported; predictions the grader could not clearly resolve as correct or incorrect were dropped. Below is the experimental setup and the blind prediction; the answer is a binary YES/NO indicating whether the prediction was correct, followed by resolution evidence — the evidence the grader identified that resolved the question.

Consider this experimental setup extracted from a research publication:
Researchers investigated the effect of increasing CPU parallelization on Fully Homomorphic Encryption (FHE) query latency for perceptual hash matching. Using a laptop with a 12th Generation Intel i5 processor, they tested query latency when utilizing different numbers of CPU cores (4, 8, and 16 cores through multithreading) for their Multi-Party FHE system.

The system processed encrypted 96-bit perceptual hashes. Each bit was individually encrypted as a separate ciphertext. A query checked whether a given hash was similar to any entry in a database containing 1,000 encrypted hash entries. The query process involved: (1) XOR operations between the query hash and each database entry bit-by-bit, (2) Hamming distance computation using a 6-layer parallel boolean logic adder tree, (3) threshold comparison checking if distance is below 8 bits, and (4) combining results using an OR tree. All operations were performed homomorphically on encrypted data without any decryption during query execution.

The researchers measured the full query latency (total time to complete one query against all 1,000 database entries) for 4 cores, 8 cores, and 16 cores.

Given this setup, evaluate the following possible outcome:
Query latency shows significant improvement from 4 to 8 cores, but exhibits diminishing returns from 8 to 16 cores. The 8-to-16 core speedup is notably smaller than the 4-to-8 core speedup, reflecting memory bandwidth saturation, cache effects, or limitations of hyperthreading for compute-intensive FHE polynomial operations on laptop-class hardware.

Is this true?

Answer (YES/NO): NO